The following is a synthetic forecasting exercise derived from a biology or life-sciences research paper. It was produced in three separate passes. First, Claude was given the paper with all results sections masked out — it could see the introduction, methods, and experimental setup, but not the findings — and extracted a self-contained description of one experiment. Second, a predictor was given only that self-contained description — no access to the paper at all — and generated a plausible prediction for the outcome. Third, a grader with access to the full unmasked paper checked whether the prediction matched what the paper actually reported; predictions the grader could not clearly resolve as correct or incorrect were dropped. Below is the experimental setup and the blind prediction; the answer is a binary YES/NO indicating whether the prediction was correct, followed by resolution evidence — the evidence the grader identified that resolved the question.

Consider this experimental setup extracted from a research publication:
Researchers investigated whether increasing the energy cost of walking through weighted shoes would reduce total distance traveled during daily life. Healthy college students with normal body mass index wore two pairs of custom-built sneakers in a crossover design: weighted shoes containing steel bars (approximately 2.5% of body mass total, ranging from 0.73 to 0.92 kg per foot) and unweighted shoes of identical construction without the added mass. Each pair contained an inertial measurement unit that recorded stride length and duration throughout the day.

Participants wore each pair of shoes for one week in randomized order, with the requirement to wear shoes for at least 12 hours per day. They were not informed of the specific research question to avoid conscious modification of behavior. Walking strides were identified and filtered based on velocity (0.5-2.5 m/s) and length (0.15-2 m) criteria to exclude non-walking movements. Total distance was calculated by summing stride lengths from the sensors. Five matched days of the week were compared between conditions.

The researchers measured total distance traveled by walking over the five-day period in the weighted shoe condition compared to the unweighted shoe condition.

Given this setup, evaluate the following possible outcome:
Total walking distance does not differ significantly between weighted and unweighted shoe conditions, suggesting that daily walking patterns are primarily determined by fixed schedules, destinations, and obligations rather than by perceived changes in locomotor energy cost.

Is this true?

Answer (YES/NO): YES